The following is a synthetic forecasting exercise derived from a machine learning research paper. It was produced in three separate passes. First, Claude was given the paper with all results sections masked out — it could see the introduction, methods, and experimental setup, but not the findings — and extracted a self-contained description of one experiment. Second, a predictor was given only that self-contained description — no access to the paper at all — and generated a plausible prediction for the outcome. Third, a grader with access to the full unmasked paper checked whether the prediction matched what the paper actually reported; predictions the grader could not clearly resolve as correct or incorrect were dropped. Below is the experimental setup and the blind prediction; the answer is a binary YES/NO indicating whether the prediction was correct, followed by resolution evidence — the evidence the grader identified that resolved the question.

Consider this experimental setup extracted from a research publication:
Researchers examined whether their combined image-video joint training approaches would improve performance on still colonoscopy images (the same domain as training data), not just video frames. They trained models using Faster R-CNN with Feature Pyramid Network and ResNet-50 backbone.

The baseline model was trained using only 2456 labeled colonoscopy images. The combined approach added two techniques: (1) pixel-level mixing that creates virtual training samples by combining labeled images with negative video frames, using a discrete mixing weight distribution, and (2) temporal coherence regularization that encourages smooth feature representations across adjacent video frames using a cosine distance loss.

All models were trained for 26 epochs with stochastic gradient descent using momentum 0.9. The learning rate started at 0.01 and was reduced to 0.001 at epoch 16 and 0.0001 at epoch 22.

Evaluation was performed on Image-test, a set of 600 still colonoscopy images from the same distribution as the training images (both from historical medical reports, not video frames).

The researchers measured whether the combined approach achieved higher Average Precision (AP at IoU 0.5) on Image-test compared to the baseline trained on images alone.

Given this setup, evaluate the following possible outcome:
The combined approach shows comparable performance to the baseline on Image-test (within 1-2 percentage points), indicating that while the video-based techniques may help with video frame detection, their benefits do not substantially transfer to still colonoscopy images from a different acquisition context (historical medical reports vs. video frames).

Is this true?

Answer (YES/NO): NO